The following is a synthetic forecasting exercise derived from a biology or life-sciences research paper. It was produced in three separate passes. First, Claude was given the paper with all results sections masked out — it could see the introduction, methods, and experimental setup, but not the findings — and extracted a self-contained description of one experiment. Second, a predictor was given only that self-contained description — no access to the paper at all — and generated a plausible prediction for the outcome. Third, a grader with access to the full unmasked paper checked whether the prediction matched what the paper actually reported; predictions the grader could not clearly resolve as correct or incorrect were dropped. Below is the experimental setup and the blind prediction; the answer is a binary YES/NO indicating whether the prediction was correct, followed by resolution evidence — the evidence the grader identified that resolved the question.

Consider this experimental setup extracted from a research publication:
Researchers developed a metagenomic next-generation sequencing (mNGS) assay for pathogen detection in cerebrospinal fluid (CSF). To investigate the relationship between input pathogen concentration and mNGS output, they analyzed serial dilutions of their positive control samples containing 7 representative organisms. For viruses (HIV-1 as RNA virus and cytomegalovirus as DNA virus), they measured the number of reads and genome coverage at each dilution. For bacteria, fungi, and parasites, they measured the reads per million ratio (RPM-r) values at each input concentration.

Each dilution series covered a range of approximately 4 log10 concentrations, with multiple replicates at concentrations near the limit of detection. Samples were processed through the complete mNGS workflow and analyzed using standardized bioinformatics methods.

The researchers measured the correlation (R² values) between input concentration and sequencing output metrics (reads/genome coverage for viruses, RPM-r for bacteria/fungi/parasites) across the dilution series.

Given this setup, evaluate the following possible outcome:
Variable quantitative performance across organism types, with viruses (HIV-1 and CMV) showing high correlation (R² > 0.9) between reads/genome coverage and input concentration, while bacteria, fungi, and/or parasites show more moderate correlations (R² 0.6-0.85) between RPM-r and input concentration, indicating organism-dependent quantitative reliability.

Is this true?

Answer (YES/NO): NO